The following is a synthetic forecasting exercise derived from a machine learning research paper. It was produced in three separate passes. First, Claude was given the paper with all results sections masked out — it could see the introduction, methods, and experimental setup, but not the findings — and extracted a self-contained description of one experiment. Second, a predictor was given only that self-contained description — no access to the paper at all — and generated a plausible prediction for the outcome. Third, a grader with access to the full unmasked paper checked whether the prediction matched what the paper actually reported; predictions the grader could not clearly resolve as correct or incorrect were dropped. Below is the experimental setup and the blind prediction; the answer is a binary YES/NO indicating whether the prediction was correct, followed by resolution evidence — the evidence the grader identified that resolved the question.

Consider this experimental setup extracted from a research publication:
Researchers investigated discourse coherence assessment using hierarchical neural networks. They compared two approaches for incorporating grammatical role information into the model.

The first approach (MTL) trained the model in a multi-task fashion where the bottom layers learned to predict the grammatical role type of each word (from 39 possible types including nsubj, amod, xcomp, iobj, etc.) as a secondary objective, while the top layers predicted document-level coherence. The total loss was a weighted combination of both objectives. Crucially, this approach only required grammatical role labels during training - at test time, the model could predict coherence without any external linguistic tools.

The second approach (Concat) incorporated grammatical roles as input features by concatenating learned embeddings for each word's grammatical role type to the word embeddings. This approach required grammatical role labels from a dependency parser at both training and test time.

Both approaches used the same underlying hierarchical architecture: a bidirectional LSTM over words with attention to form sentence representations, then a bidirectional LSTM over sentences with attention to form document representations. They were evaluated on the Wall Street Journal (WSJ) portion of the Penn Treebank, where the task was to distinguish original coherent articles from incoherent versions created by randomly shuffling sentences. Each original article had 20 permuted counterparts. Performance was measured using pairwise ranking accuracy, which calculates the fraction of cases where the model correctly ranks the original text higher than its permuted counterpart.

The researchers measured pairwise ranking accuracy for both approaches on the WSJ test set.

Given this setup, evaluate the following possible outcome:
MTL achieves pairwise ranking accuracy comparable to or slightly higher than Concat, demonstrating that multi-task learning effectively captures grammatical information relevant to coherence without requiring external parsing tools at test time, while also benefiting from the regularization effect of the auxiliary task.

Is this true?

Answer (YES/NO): NO